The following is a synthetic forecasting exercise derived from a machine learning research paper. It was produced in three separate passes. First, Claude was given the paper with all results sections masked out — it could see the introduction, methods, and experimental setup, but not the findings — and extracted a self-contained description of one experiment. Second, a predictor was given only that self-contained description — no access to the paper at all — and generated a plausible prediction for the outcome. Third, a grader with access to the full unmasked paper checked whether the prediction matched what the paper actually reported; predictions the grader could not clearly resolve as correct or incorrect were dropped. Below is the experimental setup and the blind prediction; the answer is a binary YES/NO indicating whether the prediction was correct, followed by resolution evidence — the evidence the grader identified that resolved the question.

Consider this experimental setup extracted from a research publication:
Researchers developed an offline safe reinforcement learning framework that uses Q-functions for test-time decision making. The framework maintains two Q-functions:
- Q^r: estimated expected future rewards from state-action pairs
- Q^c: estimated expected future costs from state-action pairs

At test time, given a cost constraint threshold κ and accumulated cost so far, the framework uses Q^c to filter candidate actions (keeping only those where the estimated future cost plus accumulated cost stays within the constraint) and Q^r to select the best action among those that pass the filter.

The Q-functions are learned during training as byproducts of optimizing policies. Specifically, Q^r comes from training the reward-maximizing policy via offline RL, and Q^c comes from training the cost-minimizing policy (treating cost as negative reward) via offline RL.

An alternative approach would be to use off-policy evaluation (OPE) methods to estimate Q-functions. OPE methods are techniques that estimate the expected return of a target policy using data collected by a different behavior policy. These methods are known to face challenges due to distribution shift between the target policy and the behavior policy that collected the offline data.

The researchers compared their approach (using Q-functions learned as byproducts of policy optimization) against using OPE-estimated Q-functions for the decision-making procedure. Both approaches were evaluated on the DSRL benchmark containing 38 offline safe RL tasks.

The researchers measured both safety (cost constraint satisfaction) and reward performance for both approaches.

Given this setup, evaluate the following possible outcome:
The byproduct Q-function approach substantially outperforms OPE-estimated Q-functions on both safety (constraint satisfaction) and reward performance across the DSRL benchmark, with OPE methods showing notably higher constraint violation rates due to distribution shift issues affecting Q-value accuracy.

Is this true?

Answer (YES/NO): NO